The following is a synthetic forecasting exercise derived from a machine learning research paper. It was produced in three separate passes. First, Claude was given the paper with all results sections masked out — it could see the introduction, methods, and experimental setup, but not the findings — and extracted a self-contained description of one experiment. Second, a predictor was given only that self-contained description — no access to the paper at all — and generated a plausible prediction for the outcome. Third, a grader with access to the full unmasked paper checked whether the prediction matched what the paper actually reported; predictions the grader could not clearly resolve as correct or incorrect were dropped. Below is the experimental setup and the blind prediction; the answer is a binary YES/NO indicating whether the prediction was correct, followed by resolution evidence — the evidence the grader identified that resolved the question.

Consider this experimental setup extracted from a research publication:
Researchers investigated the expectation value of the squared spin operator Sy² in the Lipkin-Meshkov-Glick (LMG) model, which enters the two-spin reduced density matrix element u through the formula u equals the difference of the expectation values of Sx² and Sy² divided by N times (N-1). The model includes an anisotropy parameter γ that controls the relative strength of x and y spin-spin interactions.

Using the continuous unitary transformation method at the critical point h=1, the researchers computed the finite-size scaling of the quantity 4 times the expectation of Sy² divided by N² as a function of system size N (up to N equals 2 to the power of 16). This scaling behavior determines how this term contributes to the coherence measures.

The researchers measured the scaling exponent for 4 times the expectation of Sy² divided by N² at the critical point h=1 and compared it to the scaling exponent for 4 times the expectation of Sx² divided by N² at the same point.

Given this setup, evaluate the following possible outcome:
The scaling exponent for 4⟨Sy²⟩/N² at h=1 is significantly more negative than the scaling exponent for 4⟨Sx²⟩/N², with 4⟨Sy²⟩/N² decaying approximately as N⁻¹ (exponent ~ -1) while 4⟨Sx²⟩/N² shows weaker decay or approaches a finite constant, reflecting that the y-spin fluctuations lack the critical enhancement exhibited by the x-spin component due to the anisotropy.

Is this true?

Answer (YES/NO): NO